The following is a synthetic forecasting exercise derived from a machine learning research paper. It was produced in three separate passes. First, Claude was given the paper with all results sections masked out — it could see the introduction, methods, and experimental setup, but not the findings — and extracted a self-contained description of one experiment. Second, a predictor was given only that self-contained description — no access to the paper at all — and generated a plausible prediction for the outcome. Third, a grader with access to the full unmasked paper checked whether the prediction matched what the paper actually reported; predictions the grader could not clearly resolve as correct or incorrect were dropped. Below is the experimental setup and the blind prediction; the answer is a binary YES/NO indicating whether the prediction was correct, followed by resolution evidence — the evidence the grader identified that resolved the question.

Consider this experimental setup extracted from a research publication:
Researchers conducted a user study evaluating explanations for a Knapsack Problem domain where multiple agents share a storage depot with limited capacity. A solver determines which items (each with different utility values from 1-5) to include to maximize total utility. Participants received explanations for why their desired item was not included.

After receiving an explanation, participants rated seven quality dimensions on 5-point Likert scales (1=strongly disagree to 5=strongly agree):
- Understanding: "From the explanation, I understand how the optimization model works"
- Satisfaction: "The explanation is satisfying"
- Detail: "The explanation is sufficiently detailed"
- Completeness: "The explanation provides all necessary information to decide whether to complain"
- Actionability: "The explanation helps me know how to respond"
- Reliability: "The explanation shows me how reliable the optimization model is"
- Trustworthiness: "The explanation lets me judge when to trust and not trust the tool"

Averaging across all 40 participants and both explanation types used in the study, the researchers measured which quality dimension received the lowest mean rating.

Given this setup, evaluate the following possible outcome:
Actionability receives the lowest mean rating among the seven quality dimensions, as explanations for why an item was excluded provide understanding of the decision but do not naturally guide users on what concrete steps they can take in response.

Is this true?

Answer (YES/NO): NO